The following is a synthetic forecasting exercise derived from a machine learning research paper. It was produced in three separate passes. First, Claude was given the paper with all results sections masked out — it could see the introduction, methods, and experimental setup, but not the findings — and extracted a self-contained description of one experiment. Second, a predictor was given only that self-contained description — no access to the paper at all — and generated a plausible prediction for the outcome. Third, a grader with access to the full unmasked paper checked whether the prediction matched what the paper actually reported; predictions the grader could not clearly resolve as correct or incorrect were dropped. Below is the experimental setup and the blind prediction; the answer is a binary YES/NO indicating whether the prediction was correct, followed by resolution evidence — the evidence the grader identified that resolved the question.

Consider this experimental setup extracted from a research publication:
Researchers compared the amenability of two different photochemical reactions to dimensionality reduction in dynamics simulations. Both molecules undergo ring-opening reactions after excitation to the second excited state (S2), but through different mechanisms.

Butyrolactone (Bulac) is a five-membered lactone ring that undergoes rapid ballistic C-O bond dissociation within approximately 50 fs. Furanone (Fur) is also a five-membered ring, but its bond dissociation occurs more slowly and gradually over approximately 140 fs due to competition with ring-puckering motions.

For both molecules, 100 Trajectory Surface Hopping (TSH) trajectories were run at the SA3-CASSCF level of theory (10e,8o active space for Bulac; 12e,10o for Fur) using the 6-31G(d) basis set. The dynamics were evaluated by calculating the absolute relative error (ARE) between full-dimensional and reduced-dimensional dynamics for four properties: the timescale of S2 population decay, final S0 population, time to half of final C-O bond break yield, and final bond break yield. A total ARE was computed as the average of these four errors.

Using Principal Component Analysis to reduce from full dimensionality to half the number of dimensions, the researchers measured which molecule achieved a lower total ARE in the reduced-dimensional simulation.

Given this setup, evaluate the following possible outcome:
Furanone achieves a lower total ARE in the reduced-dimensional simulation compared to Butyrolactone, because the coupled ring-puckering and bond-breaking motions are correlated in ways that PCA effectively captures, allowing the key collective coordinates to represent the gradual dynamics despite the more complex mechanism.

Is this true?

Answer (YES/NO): NO